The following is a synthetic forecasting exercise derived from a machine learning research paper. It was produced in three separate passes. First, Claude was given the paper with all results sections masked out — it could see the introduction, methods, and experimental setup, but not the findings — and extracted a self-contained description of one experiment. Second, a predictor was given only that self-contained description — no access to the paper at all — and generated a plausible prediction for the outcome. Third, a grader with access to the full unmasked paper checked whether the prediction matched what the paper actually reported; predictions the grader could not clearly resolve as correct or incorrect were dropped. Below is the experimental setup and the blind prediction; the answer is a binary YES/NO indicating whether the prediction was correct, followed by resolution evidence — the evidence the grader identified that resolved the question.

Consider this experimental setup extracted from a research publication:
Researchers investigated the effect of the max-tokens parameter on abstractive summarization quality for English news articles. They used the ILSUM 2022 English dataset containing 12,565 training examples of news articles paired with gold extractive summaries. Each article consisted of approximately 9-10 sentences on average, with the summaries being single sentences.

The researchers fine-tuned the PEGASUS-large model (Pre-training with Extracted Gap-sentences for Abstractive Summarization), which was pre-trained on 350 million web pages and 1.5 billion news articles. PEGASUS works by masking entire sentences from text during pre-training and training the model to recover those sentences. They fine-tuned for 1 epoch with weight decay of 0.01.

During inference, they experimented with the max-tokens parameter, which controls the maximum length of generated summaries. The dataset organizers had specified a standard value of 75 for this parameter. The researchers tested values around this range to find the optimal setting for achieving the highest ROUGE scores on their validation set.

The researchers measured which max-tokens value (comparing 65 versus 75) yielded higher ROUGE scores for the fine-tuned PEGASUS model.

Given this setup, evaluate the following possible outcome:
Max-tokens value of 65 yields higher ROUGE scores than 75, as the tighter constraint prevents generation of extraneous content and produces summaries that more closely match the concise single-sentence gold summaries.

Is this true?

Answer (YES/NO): YES